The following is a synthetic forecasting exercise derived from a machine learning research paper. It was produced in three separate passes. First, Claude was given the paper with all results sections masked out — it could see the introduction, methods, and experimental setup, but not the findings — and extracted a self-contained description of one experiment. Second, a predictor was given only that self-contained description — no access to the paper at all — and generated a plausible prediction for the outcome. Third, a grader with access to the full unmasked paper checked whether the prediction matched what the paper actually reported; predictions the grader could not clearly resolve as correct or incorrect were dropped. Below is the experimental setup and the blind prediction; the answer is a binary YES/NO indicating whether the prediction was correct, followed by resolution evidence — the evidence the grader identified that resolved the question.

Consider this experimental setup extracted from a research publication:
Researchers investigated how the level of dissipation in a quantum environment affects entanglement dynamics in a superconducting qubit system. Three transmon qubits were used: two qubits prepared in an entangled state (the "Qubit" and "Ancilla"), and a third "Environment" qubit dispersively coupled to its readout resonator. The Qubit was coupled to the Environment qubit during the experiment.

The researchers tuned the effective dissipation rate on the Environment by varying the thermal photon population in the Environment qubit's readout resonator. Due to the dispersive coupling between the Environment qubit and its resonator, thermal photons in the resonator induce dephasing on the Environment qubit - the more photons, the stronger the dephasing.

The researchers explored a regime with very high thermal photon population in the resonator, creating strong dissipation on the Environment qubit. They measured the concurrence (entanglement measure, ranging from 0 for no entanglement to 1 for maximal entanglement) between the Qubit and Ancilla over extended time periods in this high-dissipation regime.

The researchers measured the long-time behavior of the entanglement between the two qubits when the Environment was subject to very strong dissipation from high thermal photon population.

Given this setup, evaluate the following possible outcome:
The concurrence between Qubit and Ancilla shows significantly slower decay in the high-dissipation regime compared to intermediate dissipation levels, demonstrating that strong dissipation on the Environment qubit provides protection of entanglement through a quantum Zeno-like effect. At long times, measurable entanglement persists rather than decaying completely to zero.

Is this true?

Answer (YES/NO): YES